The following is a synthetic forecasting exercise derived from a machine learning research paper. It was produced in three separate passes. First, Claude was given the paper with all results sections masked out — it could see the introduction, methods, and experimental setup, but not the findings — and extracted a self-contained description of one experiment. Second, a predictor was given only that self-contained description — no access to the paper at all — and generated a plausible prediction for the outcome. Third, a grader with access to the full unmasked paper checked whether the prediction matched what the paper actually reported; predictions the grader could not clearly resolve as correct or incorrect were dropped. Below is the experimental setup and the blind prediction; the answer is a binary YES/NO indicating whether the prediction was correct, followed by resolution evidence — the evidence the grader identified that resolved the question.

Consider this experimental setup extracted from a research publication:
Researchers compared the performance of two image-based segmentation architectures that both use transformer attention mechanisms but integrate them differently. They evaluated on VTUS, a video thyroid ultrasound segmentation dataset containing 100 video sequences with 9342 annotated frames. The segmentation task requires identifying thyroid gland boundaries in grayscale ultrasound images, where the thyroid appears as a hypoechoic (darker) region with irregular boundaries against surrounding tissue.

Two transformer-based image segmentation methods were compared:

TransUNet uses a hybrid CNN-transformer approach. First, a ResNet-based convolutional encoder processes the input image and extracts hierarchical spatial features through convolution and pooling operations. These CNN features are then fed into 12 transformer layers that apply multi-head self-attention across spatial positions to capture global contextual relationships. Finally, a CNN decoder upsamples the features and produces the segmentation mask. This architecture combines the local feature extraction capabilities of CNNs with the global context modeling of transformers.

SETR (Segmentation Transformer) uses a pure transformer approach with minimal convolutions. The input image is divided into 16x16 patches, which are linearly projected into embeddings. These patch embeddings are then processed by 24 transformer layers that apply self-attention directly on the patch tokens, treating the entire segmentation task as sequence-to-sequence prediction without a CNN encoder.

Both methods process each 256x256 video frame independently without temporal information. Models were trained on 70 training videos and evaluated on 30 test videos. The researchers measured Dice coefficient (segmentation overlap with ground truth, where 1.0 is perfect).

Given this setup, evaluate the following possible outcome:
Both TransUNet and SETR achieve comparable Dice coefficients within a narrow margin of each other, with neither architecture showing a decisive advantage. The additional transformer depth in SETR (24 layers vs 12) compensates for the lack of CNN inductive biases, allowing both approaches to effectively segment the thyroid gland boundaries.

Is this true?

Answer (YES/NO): NO